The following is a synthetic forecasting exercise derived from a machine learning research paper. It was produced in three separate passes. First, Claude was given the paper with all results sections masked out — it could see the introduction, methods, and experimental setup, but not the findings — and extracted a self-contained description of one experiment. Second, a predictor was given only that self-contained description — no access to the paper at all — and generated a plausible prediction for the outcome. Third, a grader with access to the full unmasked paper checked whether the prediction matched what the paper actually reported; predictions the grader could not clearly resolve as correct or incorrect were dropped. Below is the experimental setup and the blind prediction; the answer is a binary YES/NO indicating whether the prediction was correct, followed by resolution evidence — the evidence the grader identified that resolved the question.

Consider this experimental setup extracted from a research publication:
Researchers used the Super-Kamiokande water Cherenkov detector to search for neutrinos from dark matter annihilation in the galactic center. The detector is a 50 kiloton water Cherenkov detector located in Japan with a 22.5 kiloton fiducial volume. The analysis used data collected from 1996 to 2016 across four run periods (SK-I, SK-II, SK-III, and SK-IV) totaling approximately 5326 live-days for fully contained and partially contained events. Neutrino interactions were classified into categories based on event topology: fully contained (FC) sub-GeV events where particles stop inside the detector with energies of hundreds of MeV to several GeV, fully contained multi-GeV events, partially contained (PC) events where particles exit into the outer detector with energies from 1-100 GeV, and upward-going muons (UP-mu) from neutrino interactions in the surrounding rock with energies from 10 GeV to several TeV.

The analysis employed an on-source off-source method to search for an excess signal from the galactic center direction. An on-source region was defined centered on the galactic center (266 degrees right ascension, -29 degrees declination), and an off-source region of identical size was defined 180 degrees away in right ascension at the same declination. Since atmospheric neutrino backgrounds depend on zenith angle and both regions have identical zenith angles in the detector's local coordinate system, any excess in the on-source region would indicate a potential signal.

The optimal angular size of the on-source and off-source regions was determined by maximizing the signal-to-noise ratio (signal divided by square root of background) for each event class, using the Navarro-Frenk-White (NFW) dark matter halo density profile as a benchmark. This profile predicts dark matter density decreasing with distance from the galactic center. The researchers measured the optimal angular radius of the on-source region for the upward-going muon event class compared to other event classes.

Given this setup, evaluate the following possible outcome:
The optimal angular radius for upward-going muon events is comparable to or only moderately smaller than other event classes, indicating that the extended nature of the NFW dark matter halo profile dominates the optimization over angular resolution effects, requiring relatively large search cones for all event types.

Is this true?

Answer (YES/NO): NO